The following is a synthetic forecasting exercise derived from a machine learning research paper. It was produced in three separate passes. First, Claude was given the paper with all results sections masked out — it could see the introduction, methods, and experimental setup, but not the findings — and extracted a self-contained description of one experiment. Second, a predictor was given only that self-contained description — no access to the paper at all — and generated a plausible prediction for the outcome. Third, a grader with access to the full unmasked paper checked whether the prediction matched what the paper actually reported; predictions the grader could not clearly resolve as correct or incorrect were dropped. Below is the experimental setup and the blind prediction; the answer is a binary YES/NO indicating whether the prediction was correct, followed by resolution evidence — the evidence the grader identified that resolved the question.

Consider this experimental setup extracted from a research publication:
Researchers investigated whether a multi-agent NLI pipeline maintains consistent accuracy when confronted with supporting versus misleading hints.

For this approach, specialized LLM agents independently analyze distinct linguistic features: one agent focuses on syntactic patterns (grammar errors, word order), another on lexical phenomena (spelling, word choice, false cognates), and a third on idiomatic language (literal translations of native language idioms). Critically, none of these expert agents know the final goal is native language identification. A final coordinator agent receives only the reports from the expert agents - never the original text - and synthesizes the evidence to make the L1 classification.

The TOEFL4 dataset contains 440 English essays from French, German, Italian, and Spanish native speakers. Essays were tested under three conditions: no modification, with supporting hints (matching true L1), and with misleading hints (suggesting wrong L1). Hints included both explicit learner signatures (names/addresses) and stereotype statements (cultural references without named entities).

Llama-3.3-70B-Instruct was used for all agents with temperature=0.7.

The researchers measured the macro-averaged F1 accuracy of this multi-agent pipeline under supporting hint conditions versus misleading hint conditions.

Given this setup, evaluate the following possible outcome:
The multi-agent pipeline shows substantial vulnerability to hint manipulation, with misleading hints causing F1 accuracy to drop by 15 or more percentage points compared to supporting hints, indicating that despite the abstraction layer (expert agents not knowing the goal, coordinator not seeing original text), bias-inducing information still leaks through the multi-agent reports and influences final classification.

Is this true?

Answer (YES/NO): NO